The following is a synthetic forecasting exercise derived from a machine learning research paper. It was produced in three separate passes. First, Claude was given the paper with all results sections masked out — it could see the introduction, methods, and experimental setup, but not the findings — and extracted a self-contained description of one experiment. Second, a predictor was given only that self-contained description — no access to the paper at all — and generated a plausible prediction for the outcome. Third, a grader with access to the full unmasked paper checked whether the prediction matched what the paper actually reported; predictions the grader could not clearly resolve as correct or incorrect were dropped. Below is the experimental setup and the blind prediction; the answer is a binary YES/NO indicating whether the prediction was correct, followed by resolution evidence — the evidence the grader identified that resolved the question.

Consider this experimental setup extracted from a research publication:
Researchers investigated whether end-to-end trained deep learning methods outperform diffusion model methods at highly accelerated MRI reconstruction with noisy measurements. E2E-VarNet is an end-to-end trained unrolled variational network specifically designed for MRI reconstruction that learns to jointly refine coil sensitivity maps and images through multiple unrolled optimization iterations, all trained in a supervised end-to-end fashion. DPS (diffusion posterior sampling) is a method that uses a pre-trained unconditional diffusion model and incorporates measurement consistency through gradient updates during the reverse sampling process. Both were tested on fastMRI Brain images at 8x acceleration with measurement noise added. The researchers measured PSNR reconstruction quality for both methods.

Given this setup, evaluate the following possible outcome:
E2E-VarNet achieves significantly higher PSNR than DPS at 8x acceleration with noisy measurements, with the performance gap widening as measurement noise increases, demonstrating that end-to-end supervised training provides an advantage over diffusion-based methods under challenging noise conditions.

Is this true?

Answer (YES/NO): YES